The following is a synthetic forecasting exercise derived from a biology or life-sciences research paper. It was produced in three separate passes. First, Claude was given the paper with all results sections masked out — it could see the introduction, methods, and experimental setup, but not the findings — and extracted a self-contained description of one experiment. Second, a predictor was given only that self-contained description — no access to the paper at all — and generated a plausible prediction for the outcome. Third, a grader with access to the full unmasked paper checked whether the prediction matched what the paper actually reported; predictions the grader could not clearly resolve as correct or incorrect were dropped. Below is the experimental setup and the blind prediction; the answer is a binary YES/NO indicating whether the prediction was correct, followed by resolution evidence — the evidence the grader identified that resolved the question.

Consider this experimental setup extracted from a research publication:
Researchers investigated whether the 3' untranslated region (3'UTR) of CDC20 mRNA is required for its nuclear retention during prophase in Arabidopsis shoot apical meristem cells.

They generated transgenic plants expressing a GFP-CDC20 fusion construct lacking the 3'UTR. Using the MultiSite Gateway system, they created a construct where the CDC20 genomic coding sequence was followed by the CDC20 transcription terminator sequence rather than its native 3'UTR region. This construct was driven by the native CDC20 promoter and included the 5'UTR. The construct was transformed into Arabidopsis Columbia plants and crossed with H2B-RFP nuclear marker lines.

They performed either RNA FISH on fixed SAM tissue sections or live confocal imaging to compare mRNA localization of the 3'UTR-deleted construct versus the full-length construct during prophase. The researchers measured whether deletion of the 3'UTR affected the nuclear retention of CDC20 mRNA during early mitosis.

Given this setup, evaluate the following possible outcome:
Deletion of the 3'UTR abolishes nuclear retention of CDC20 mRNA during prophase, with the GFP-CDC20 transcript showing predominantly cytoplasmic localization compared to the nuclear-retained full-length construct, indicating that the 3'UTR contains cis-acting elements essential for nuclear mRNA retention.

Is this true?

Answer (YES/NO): NO